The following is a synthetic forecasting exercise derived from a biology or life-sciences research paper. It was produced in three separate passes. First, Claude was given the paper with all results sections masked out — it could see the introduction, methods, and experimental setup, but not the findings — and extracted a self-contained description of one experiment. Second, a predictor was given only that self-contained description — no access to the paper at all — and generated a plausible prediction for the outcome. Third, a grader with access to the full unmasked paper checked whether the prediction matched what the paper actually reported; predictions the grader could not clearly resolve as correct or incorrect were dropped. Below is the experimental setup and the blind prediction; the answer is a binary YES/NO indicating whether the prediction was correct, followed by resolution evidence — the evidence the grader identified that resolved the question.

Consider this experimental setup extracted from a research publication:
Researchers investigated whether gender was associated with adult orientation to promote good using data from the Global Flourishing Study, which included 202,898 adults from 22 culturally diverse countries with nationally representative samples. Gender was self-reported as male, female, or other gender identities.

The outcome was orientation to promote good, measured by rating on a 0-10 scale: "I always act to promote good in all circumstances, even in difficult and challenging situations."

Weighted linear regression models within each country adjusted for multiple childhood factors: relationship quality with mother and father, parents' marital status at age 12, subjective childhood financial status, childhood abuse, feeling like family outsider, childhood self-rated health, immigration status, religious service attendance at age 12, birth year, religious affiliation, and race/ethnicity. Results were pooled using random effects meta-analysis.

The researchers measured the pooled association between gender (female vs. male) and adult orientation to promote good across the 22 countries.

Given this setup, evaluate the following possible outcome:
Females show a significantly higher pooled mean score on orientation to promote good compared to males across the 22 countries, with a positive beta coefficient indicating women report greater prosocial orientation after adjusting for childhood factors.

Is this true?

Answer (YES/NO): YES